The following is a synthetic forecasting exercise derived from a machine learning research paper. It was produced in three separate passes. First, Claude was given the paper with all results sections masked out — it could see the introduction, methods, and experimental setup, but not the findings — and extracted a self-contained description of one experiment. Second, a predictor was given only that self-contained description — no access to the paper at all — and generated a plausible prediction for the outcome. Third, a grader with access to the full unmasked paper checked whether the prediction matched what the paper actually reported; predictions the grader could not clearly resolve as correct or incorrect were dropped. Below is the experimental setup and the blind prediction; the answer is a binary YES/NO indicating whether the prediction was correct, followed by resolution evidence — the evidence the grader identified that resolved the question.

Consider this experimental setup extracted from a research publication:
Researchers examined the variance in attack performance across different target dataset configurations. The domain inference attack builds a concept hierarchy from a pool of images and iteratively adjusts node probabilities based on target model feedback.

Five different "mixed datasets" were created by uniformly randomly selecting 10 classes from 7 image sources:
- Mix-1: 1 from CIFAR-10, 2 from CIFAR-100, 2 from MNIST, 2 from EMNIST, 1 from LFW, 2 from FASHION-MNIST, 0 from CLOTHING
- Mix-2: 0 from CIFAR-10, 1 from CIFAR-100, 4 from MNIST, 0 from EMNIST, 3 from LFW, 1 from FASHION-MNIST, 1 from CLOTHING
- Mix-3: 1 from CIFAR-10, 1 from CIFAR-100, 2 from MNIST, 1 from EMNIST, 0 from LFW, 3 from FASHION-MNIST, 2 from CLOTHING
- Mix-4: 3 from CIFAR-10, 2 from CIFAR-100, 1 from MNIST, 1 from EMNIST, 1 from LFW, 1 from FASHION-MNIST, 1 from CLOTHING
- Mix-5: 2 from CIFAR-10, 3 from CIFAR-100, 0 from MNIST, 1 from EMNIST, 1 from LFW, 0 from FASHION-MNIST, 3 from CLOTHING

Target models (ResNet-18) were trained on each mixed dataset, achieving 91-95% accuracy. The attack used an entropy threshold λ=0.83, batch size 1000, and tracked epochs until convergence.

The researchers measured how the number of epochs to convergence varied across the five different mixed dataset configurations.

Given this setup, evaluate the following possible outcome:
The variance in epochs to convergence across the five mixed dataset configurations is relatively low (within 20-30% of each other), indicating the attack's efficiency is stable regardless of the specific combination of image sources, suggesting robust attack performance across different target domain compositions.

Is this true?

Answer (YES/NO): YES